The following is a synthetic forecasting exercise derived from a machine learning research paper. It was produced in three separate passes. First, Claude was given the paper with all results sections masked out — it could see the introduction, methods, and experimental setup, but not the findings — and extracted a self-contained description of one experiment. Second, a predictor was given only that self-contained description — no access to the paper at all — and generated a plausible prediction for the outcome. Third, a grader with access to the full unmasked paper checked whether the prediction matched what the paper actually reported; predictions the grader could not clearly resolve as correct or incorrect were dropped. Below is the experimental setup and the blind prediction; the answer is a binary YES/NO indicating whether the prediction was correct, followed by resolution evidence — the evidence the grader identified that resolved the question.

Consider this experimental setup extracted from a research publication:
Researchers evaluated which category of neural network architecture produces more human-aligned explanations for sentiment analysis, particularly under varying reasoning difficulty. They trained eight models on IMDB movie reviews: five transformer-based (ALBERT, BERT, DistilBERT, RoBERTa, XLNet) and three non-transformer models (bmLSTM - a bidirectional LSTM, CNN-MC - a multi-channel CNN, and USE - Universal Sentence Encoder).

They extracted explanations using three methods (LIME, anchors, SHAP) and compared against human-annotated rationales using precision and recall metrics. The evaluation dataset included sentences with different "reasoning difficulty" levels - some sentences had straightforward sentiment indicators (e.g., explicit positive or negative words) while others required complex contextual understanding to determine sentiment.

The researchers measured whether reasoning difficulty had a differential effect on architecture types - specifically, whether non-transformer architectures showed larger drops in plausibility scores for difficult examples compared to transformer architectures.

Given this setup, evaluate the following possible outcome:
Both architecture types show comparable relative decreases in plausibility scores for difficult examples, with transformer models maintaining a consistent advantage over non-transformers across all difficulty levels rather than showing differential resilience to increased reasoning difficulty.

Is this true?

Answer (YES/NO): NO